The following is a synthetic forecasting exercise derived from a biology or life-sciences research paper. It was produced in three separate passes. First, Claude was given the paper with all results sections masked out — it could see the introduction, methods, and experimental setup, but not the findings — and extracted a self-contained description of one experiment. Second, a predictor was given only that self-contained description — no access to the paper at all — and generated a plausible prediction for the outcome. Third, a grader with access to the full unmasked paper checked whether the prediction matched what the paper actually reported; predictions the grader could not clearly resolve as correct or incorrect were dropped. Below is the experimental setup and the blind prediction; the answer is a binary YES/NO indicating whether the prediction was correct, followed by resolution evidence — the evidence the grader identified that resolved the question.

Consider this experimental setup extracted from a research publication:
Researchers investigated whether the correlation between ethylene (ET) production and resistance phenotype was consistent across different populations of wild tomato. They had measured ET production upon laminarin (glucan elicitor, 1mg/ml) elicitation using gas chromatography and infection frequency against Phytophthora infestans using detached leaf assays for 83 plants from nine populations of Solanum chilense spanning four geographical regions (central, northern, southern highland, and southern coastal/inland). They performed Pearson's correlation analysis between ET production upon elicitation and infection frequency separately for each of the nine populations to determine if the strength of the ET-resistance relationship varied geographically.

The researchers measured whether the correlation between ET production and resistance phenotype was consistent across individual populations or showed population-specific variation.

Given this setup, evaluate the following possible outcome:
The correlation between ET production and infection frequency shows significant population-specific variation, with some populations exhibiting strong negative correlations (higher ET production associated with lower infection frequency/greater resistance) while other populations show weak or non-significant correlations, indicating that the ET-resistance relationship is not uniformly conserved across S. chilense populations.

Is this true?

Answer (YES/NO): YES